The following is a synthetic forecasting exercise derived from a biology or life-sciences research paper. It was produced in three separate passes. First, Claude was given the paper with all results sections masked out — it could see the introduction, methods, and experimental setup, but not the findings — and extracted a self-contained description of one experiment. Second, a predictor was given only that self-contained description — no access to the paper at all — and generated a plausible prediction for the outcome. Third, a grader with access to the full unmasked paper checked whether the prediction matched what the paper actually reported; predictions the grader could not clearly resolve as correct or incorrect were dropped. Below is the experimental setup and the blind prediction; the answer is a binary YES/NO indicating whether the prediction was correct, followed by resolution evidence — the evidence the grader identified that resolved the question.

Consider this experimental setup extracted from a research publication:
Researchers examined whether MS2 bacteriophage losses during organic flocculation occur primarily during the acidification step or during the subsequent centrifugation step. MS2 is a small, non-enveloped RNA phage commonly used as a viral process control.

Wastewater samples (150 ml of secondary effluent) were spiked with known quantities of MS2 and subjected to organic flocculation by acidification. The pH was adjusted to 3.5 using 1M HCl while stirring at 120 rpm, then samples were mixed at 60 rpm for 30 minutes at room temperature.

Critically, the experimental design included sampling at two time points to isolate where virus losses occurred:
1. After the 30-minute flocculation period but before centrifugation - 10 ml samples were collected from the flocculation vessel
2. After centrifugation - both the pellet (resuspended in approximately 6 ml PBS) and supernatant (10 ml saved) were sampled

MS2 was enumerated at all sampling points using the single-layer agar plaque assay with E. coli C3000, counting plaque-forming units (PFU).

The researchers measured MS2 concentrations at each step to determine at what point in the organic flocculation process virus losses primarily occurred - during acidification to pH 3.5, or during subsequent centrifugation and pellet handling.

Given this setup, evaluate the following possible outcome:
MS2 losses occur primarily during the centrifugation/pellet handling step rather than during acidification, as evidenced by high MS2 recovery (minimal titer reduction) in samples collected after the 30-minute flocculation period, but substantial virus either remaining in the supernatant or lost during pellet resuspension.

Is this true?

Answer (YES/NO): NO